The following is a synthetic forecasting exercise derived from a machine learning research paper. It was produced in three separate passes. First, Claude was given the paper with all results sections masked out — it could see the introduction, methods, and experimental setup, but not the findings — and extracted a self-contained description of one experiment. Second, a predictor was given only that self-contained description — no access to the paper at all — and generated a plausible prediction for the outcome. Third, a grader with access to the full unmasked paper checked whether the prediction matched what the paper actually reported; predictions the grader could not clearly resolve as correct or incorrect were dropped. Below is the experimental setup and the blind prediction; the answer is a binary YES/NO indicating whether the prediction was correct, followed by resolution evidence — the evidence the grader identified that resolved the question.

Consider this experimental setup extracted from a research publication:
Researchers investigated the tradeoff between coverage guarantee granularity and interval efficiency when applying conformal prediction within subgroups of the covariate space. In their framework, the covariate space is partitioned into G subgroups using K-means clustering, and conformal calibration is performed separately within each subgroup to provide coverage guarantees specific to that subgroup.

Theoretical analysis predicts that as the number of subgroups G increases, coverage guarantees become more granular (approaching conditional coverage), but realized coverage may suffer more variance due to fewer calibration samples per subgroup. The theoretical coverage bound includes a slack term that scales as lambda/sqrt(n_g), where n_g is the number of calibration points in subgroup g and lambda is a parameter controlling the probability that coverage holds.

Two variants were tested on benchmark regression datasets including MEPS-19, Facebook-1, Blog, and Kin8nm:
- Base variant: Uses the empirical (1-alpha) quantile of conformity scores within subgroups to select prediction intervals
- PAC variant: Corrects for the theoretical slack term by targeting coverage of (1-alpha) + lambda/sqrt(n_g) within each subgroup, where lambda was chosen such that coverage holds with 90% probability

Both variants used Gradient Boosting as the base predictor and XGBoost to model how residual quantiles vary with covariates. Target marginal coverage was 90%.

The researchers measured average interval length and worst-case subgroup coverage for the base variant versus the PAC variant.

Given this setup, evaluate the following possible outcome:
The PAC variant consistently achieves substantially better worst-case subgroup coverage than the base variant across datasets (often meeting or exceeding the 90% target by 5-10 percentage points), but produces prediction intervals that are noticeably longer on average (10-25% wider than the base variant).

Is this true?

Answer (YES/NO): NO